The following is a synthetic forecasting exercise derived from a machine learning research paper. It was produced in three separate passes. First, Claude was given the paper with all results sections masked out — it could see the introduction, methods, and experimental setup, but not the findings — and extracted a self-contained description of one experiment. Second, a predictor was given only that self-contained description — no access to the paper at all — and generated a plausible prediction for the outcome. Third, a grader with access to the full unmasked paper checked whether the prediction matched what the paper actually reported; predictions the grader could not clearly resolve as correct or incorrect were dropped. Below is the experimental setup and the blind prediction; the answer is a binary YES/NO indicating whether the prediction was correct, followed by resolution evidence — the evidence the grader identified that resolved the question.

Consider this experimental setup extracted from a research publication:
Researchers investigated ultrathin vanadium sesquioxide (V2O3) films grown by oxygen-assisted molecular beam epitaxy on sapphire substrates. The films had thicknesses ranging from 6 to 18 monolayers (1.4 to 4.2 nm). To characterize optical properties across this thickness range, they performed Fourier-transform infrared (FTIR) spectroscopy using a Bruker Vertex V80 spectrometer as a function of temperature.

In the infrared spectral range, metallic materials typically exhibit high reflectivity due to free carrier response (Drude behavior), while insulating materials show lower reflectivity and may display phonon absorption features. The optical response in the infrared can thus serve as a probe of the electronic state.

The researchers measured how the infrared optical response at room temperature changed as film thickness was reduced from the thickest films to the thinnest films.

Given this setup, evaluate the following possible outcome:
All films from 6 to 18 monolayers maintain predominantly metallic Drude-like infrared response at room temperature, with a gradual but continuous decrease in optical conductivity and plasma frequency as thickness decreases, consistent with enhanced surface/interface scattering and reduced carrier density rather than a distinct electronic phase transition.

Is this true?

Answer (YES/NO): NO